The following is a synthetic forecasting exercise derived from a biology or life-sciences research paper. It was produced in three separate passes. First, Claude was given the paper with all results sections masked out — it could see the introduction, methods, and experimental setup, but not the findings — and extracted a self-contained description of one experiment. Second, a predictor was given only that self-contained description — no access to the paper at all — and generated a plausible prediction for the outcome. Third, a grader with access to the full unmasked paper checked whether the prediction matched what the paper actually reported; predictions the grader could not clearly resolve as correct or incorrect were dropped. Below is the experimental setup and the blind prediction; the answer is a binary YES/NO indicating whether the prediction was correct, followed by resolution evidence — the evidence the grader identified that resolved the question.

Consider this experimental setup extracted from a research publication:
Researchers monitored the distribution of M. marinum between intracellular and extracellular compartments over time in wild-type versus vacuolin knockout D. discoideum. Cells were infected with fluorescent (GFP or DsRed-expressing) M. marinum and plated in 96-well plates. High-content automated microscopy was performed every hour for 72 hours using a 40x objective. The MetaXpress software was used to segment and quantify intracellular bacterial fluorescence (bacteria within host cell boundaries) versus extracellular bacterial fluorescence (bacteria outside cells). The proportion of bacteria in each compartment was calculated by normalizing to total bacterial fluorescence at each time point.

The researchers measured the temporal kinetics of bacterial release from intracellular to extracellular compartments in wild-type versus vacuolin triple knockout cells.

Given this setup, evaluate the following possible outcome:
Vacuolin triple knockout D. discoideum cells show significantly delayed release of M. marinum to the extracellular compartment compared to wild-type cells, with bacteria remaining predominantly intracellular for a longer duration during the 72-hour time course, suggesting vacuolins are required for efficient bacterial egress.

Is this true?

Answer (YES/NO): NO